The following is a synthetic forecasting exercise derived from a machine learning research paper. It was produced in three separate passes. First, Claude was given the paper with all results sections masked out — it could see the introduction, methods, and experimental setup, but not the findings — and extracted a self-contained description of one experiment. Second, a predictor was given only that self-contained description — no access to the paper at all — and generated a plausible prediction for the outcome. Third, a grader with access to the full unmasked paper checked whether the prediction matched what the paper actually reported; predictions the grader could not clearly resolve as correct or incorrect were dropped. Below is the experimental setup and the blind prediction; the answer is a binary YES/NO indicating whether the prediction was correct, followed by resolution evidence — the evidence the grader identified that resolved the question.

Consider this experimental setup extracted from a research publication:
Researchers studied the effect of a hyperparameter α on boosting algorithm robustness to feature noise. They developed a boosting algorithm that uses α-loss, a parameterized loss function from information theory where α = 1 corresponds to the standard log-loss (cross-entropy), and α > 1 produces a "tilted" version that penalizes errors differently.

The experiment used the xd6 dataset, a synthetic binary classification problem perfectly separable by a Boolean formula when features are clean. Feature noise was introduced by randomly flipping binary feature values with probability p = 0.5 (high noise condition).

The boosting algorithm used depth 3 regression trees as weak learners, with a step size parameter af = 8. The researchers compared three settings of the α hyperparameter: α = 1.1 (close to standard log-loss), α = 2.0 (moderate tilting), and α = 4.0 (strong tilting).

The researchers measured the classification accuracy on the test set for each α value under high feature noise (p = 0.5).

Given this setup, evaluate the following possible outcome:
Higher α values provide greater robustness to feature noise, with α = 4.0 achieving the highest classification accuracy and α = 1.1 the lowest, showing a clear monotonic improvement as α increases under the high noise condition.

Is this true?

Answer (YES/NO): NO